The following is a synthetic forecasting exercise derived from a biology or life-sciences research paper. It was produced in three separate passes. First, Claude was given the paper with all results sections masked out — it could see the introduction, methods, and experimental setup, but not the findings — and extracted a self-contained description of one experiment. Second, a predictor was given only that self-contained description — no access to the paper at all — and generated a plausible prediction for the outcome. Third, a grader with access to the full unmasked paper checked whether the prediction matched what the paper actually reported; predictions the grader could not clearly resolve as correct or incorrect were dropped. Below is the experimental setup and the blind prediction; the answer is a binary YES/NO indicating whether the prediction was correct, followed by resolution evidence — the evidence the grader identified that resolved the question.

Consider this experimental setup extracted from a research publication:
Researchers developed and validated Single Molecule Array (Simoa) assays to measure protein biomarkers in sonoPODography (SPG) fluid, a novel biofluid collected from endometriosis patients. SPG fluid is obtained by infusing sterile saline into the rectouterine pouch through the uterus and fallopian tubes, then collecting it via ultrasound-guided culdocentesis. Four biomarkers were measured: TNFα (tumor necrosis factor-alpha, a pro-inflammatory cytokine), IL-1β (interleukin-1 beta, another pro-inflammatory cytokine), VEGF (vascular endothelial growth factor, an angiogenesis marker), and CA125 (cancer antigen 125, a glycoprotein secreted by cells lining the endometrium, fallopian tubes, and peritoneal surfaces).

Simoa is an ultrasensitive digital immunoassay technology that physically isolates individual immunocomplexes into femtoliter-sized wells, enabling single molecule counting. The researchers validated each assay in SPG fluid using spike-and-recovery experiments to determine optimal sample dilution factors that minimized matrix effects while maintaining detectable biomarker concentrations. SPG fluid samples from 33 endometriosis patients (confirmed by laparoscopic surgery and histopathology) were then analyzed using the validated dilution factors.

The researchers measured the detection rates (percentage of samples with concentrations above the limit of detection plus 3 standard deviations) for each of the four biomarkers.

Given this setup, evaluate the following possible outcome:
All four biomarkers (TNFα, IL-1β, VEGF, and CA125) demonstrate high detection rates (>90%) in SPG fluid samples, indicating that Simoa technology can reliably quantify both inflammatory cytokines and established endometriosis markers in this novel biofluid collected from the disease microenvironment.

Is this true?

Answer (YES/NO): NO